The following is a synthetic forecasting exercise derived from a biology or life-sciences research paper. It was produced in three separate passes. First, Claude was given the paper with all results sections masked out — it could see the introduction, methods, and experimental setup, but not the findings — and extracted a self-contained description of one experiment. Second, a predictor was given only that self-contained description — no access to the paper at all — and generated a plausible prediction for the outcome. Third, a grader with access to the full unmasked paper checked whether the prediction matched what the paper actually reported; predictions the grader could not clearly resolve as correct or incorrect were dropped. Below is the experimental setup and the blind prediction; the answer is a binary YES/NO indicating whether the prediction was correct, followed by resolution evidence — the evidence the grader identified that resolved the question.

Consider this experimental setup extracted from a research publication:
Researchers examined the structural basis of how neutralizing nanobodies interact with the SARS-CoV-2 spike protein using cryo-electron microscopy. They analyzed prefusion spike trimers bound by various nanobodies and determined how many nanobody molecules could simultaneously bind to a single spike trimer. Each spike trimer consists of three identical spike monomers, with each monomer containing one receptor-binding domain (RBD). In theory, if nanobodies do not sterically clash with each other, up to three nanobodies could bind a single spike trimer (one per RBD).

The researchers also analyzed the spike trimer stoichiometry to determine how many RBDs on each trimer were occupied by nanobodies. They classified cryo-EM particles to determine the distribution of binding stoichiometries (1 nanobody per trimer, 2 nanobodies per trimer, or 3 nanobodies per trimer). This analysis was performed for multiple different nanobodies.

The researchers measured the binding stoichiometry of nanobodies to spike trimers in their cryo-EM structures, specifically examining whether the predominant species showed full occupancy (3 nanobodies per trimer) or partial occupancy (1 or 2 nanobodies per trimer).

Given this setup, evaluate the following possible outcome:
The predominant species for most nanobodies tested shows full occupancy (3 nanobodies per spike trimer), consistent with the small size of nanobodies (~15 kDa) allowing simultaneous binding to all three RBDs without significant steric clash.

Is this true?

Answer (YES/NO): NO